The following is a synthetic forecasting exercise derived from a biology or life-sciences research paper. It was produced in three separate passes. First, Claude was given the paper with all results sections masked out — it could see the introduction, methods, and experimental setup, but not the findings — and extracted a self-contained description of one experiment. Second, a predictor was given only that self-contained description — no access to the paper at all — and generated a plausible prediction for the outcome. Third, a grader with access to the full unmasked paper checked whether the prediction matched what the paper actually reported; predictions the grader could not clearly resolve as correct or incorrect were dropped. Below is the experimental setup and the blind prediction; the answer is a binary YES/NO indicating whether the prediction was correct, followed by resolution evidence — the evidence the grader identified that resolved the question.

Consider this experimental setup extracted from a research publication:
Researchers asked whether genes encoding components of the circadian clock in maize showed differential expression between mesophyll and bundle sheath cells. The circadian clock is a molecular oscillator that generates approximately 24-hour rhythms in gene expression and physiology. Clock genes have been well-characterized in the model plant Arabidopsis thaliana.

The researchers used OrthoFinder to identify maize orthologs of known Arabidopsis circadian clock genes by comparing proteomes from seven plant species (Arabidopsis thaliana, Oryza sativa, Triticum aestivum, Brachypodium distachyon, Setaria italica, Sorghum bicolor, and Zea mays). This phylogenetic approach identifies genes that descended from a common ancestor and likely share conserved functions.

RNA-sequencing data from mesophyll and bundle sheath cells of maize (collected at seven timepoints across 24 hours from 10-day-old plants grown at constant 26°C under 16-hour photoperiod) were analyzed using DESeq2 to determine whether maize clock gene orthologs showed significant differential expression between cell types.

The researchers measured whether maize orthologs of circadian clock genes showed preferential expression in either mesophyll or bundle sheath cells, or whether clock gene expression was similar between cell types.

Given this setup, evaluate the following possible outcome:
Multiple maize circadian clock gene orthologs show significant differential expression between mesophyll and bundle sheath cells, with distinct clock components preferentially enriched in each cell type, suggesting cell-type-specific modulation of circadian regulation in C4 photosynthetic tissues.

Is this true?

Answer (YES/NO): NO